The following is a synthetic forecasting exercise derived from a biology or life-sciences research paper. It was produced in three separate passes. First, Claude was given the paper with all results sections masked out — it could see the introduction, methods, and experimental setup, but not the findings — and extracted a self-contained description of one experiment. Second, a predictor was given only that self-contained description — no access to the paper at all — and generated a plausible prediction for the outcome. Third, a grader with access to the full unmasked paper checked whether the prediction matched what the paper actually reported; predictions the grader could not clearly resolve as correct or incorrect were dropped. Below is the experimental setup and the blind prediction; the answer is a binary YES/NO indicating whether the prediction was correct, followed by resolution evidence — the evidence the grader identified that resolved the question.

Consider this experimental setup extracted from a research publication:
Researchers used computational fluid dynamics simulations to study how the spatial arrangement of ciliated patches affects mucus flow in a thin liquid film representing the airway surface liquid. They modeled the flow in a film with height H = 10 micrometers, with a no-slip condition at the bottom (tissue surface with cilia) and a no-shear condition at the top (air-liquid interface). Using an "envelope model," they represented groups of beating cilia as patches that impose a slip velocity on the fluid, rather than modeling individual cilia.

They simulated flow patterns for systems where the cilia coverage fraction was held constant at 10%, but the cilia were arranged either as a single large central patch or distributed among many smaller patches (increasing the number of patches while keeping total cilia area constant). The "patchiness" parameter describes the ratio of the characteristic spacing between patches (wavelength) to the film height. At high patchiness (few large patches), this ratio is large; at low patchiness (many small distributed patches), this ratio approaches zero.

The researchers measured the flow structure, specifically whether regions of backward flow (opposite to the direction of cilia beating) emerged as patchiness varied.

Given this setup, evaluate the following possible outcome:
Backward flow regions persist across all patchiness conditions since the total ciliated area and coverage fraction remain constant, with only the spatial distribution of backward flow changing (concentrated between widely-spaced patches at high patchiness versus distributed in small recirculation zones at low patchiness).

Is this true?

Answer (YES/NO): NO